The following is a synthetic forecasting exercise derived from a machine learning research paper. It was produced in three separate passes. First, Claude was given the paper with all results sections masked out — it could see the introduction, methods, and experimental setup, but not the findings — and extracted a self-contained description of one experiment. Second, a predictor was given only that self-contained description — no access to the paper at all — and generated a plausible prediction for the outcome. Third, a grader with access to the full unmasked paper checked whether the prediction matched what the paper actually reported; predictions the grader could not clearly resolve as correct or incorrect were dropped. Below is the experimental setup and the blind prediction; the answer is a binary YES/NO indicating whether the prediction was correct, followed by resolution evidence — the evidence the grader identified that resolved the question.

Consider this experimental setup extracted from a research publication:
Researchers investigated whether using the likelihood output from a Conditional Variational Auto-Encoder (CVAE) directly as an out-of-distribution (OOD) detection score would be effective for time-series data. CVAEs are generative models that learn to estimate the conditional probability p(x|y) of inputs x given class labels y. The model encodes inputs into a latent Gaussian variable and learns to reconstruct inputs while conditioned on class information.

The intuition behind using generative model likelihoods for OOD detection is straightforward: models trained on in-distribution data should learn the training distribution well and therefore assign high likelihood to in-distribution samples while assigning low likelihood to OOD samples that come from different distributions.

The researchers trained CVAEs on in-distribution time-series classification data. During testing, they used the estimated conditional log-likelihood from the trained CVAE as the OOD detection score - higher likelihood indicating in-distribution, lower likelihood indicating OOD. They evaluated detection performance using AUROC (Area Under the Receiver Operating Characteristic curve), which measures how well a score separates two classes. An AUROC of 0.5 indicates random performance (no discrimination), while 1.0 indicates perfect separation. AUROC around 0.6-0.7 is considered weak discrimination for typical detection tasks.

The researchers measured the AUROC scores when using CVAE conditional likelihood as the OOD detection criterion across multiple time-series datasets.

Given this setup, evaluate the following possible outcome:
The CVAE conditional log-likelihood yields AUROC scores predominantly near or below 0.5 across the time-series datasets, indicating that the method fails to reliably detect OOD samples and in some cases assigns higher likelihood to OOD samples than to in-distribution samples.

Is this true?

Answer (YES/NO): NO